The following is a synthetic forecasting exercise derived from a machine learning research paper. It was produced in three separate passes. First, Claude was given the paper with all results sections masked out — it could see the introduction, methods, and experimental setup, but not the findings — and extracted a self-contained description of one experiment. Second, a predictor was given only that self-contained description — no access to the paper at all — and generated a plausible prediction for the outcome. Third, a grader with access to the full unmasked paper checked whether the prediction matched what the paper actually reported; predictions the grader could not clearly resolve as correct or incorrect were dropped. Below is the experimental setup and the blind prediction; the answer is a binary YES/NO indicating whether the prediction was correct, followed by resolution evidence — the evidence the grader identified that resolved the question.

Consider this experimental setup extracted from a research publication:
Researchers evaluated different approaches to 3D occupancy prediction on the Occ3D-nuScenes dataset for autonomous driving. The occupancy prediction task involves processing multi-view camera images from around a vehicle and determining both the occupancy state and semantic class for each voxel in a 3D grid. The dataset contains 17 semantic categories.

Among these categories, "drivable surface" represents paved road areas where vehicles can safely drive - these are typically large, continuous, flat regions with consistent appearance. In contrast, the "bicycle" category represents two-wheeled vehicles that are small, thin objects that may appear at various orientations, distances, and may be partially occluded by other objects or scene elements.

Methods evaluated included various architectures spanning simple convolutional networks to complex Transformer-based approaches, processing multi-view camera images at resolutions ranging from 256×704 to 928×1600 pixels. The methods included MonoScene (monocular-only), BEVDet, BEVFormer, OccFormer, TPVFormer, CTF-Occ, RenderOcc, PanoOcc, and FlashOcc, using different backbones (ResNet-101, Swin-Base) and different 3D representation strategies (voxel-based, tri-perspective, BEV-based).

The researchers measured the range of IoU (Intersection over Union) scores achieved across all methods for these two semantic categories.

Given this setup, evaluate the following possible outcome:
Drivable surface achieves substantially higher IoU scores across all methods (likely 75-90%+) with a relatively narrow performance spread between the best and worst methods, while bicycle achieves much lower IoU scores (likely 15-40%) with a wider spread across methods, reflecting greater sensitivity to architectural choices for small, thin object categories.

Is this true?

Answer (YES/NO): NO